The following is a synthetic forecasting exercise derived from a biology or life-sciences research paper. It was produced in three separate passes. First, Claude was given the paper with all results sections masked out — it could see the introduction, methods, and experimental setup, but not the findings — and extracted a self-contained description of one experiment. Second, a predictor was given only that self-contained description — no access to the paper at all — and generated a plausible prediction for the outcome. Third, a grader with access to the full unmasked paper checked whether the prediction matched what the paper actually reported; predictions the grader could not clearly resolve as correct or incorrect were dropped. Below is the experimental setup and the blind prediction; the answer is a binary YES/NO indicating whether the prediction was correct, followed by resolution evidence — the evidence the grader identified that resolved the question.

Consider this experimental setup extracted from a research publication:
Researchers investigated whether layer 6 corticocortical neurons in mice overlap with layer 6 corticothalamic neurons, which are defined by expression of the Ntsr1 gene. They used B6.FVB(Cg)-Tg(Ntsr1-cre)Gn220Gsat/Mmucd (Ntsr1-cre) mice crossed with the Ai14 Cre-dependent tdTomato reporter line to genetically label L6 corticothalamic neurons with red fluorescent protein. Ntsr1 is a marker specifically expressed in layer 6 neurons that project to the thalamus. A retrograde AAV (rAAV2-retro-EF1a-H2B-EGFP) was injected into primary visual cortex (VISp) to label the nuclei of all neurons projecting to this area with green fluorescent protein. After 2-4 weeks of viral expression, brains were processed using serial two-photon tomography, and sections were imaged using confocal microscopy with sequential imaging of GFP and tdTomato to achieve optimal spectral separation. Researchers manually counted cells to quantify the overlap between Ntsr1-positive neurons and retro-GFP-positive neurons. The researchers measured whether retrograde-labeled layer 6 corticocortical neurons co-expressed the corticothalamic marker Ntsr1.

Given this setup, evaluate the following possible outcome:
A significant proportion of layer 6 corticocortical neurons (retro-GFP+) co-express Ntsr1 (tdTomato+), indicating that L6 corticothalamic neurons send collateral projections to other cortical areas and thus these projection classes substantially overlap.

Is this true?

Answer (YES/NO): NO